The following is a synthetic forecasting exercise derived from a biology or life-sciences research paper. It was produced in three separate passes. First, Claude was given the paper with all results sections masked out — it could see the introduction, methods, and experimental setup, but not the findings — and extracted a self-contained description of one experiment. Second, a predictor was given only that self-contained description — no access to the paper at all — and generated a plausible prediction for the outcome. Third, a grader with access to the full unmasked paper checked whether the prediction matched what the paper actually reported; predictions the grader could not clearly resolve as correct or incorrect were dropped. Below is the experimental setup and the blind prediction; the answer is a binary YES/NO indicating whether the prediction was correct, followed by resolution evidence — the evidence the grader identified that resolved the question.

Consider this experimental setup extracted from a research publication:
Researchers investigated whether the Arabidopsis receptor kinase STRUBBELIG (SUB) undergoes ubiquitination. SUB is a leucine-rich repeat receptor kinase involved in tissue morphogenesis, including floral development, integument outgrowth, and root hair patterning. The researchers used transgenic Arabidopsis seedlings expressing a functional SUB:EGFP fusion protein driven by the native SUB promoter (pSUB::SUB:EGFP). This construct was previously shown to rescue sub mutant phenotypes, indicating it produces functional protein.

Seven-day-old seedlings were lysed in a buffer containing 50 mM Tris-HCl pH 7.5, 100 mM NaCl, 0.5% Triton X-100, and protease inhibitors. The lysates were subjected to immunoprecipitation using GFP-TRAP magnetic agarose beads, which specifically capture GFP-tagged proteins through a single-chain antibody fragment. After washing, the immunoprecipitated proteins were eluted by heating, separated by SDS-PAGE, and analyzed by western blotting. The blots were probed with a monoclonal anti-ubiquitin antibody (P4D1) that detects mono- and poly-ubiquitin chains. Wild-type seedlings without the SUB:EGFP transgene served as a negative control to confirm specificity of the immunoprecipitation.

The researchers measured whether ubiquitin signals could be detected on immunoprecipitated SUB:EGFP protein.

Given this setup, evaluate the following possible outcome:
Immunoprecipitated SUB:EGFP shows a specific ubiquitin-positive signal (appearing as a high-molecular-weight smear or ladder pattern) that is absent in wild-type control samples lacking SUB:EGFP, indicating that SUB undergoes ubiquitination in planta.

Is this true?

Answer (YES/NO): YES